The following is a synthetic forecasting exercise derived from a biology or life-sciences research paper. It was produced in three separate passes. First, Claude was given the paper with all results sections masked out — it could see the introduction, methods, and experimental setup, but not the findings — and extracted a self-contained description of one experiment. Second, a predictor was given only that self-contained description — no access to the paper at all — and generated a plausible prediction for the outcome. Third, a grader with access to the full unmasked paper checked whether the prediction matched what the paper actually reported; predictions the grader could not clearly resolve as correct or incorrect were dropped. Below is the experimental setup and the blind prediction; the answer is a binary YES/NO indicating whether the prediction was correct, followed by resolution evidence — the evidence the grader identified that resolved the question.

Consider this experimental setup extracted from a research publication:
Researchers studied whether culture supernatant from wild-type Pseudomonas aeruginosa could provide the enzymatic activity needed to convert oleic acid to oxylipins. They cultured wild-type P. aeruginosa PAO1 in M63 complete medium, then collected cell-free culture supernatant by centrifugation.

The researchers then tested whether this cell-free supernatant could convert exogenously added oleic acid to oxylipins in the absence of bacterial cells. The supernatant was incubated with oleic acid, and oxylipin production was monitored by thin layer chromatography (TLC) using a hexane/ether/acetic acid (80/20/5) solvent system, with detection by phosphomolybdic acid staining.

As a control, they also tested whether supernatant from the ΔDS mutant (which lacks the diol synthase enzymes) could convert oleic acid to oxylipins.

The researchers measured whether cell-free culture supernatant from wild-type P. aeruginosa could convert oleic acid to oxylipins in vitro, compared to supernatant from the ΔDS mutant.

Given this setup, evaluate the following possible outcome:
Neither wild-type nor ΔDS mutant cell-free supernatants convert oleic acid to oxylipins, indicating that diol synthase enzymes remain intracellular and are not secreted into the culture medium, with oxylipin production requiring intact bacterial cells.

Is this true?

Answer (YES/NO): NO